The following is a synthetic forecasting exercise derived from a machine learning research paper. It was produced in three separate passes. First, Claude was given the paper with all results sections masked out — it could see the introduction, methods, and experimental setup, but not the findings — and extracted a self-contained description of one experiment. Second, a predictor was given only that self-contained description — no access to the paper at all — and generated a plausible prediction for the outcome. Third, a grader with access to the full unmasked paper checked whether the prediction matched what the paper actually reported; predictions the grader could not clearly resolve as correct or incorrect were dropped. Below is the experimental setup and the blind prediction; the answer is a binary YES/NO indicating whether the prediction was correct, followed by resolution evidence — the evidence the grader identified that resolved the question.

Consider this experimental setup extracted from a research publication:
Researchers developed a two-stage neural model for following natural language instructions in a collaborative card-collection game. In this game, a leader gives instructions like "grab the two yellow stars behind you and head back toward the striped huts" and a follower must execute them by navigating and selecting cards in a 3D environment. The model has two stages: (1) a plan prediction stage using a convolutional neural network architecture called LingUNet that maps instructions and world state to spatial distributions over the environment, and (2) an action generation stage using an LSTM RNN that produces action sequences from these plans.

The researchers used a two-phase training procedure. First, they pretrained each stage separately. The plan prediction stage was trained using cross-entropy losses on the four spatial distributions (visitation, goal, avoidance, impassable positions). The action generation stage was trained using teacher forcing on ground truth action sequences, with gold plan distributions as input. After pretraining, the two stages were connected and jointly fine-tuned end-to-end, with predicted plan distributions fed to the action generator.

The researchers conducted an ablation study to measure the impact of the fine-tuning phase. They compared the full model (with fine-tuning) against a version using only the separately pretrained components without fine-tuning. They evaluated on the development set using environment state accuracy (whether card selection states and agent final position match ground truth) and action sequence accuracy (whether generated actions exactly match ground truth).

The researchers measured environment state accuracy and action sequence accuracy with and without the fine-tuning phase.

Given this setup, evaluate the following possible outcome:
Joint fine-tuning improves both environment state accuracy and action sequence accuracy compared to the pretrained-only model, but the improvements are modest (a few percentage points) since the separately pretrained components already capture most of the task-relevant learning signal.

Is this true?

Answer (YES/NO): NO